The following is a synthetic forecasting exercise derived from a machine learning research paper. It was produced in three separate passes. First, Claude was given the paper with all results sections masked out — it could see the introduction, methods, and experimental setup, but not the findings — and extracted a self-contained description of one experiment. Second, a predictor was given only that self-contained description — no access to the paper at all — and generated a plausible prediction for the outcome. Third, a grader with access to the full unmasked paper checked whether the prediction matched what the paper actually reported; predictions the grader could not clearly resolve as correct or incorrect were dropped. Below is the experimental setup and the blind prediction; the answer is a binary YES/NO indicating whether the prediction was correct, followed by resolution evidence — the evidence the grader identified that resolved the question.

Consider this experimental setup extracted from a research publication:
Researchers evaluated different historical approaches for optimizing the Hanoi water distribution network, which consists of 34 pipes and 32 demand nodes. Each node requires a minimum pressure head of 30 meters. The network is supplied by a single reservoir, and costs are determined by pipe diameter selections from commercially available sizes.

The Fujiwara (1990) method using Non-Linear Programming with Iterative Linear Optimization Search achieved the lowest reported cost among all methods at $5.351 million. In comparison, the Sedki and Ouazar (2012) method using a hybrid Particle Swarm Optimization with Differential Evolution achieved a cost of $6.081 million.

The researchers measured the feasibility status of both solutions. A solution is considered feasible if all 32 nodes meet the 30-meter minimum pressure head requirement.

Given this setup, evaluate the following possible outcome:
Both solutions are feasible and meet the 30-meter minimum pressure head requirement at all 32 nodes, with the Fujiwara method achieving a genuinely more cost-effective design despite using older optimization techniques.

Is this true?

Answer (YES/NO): NO